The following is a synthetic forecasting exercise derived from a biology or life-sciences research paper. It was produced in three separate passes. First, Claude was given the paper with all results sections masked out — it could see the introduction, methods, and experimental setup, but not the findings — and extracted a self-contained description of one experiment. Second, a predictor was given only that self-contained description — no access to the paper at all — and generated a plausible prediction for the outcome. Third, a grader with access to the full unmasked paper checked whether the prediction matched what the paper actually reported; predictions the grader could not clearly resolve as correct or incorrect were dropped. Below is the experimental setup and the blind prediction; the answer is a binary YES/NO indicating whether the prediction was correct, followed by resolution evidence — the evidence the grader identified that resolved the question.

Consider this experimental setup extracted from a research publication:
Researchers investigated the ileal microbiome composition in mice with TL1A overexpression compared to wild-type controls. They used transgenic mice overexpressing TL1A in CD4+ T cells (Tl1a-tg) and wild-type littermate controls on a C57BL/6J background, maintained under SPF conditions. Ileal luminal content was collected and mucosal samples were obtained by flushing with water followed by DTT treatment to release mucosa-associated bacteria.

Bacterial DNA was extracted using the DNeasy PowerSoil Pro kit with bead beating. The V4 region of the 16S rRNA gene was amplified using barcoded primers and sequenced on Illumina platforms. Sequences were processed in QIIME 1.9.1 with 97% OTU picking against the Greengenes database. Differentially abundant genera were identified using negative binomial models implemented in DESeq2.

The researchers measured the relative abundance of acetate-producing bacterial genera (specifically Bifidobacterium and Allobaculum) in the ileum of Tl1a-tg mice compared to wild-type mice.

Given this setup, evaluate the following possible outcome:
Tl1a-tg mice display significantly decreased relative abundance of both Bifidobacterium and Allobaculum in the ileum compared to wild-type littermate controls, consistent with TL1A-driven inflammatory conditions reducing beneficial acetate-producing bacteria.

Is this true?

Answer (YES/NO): NO